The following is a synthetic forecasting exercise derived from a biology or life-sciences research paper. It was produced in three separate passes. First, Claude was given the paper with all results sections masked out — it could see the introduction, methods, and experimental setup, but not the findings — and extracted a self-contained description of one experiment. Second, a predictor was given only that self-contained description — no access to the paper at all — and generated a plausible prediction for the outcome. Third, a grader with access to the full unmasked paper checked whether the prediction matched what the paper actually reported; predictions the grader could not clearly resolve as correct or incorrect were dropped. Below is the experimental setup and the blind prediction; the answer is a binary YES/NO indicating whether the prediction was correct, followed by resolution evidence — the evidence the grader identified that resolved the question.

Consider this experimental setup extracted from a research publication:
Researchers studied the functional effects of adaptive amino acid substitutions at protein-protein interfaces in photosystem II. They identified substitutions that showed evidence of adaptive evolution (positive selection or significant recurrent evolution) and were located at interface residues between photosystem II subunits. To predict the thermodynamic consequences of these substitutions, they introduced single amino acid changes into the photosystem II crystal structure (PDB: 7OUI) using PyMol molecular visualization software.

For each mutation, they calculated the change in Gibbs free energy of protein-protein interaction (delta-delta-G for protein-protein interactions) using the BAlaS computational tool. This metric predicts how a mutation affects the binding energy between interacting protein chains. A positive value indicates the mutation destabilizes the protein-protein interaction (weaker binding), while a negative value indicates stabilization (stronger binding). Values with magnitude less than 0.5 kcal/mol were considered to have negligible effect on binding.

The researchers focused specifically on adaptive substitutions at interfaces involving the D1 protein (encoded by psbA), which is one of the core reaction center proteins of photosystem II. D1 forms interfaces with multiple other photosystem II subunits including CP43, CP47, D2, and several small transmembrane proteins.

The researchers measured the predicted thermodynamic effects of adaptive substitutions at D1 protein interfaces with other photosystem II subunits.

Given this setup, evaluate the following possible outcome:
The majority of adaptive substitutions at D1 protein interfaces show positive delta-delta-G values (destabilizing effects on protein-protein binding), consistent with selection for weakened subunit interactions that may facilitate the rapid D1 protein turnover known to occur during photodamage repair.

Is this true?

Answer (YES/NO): YES